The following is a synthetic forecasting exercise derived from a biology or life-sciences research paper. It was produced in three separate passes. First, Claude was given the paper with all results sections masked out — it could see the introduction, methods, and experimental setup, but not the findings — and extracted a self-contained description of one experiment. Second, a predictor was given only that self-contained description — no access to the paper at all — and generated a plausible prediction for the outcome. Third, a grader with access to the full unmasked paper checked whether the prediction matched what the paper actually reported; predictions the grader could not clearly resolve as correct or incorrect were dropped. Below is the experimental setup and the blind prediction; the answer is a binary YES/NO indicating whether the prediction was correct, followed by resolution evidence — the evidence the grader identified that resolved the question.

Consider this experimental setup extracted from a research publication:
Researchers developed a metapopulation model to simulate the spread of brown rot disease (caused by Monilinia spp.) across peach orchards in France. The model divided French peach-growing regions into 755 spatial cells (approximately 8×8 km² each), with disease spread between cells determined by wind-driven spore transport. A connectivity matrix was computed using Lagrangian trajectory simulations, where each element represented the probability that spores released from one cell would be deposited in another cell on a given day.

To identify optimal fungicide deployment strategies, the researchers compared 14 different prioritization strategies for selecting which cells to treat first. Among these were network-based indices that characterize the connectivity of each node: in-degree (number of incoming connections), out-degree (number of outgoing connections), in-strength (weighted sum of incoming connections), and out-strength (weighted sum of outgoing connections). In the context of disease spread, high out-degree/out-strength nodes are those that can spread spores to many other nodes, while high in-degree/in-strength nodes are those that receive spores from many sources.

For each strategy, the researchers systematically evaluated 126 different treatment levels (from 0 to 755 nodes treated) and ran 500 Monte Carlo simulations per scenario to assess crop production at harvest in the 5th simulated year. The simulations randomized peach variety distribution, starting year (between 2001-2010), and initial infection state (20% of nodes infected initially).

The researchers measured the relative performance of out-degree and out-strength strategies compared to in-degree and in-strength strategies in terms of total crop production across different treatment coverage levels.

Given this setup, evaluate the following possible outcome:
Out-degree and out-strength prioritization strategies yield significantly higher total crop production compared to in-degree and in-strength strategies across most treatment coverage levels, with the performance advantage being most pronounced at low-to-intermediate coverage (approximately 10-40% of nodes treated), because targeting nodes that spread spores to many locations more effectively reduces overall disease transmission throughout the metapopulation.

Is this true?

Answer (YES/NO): NO